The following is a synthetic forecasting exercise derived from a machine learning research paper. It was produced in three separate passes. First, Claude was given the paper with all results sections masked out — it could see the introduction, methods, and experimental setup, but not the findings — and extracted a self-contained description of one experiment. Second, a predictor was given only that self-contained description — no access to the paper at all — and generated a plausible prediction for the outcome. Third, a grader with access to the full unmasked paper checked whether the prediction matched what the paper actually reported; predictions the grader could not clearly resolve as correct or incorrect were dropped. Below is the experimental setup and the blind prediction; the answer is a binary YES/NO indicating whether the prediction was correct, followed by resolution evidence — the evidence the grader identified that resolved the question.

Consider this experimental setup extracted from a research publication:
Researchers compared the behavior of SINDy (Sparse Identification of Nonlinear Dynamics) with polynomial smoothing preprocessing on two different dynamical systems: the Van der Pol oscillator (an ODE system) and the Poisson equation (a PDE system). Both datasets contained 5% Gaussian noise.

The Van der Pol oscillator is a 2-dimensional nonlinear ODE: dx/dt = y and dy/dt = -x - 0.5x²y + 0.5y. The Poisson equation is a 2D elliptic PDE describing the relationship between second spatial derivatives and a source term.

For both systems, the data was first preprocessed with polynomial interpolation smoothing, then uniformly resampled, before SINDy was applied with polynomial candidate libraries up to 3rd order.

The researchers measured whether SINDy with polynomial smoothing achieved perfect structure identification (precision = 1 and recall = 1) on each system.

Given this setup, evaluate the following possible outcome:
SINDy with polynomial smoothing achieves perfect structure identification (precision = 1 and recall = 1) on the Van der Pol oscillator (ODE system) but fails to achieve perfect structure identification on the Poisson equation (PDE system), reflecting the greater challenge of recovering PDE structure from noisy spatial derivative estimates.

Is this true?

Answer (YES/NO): NO